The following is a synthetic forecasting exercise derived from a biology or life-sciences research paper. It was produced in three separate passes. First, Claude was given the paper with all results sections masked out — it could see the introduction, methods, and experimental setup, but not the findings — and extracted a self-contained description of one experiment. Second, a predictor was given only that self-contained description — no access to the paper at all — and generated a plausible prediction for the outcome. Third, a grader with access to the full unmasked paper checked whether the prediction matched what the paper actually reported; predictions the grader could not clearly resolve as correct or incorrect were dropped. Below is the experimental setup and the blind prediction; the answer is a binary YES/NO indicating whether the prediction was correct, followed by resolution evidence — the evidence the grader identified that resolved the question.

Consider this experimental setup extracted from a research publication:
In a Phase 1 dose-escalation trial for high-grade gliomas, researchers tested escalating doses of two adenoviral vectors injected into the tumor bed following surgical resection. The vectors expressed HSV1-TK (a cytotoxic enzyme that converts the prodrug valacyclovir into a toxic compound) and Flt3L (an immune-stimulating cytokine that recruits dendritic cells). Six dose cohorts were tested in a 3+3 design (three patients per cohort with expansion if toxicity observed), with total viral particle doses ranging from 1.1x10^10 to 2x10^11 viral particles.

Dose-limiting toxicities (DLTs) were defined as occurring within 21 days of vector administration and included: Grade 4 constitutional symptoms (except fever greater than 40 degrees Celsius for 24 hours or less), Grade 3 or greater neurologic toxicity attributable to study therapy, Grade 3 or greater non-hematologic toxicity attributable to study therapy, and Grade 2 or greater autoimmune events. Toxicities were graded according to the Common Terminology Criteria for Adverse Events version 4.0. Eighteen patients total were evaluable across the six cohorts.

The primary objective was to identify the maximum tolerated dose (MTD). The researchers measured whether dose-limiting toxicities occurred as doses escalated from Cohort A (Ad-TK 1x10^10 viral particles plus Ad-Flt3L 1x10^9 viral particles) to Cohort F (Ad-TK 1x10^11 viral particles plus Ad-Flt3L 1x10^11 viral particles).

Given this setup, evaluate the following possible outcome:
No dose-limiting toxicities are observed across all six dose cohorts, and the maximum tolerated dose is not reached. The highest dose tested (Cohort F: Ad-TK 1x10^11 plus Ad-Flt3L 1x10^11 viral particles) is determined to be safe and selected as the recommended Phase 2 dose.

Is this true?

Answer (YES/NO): NO